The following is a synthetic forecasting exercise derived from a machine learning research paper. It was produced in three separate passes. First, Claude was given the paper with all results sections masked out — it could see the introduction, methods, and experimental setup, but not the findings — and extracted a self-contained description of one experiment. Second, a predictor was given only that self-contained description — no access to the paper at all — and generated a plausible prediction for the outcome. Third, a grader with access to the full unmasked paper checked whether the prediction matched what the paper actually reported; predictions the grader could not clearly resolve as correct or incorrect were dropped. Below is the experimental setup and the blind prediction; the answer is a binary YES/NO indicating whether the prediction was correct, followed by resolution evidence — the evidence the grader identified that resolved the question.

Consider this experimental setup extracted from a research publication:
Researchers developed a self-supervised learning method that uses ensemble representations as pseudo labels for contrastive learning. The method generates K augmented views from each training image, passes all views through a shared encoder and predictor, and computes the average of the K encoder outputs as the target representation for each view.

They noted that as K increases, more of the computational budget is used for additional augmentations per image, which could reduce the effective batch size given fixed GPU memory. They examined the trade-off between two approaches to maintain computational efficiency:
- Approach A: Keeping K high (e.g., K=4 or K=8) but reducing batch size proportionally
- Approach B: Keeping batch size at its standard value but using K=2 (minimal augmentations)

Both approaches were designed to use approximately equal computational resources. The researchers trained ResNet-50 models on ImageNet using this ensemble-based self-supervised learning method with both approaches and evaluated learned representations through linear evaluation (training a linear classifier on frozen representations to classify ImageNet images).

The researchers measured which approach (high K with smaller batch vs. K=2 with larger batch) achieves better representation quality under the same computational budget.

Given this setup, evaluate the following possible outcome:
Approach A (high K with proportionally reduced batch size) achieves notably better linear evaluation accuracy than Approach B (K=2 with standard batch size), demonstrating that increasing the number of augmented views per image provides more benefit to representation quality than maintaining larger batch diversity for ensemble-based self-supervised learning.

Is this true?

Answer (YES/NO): YES